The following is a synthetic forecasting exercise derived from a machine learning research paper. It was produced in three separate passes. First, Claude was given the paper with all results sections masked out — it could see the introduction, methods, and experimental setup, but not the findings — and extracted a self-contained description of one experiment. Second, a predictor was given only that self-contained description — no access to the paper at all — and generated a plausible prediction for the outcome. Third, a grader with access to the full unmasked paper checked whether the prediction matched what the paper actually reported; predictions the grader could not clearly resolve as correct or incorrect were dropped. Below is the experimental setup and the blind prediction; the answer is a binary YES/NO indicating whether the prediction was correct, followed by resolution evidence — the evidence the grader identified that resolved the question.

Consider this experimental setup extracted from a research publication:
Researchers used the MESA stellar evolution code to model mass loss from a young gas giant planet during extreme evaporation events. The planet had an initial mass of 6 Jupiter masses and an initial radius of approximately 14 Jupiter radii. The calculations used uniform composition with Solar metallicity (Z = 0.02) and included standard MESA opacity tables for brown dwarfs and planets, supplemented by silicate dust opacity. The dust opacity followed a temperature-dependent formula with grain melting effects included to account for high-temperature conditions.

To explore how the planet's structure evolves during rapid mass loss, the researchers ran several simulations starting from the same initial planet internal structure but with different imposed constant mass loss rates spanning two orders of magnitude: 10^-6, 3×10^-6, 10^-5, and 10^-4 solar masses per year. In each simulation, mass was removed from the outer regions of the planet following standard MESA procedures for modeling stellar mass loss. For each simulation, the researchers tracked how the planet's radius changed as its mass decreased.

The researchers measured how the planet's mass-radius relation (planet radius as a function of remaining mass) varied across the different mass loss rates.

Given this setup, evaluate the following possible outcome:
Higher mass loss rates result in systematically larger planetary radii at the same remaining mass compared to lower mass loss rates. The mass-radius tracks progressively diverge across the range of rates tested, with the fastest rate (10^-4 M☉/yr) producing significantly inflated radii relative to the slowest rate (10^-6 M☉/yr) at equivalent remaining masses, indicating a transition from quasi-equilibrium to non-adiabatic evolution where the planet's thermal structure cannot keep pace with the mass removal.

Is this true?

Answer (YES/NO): NO